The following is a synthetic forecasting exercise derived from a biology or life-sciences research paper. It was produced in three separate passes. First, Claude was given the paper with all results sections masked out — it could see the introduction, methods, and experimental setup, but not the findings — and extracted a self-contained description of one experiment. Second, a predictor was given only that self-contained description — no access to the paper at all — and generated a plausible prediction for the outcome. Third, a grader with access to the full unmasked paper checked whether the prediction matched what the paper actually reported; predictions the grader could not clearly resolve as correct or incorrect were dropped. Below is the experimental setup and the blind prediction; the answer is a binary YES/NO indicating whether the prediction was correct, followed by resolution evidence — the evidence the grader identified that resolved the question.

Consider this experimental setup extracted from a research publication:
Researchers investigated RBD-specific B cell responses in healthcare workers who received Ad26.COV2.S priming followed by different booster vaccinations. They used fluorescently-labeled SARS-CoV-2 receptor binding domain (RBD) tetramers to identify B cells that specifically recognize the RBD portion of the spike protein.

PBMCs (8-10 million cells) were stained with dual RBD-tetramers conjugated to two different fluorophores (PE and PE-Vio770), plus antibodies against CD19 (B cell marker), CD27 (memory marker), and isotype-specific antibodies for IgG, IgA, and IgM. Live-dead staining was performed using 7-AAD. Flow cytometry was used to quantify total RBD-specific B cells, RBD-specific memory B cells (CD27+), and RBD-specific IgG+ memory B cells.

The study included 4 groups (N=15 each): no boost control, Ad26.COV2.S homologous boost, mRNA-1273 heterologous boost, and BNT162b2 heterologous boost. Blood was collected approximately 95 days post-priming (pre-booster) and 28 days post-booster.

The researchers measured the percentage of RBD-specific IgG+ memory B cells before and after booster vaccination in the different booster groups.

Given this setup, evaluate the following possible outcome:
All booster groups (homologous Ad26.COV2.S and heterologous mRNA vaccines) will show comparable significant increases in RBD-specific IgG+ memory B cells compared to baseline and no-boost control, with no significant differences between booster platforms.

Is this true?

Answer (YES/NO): NO